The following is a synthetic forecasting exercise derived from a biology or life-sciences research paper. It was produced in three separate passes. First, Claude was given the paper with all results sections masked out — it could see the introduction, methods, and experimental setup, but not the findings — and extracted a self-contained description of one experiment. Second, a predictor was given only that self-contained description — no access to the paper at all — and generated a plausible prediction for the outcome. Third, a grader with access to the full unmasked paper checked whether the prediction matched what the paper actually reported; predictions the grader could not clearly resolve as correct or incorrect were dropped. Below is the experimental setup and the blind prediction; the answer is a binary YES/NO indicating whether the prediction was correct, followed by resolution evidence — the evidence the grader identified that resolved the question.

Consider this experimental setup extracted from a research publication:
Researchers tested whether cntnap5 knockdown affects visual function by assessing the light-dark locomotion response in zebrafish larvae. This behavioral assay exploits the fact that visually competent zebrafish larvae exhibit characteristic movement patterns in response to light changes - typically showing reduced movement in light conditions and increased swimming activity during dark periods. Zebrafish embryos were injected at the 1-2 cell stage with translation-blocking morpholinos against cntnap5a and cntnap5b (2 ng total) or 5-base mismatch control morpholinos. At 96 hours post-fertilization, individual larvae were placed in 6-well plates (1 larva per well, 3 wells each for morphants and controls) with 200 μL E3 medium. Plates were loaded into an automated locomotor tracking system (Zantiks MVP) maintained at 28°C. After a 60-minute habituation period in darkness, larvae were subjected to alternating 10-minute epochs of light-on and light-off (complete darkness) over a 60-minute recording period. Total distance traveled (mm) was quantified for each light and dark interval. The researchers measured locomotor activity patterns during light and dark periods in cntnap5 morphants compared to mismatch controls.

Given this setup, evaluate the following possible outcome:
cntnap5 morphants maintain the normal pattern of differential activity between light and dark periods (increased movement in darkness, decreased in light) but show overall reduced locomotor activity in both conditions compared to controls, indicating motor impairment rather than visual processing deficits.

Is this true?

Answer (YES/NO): NO